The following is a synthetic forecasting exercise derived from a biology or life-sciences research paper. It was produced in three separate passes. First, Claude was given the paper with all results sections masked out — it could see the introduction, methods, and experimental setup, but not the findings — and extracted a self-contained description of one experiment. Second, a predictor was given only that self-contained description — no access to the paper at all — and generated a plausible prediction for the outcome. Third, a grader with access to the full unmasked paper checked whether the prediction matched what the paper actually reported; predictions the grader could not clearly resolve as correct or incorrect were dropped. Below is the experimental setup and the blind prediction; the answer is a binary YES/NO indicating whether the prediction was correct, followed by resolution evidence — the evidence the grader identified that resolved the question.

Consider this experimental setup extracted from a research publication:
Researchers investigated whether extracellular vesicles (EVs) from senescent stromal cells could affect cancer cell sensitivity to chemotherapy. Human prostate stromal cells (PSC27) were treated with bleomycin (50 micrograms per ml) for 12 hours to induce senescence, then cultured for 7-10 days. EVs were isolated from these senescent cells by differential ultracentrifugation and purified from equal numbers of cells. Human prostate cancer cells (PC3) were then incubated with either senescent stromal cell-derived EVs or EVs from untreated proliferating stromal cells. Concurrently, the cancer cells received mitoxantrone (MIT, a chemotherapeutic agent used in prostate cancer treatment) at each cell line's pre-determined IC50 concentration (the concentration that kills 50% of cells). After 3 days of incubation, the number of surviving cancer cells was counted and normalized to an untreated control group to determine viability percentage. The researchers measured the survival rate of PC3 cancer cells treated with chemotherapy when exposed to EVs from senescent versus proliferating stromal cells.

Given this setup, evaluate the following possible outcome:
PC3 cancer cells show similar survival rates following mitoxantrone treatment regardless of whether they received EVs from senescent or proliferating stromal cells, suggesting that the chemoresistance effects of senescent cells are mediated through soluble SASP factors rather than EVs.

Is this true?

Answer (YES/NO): NO